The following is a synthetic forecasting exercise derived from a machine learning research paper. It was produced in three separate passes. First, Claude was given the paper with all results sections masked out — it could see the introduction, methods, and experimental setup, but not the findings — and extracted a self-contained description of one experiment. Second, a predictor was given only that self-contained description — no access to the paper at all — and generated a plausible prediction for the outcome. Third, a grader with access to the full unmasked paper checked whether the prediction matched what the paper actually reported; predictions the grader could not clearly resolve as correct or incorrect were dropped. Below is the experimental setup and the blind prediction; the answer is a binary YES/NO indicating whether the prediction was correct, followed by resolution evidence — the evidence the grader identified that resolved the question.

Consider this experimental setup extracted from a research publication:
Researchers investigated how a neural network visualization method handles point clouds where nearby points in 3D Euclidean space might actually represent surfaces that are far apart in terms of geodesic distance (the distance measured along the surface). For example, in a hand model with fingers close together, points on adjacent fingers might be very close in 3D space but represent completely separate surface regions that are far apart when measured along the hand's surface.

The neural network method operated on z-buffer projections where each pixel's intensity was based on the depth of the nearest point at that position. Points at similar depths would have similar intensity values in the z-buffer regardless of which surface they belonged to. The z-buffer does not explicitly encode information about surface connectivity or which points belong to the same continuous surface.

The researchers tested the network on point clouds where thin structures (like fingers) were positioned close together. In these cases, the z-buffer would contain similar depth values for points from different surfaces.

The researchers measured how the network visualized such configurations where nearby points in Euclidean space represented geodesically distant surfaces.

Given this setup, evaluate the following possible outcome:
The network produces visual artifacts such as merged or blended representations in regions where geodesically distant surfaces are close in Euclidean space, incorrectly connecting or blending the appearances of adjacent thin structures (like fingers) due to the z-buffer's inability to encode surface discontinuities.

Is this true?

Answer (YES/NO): YES